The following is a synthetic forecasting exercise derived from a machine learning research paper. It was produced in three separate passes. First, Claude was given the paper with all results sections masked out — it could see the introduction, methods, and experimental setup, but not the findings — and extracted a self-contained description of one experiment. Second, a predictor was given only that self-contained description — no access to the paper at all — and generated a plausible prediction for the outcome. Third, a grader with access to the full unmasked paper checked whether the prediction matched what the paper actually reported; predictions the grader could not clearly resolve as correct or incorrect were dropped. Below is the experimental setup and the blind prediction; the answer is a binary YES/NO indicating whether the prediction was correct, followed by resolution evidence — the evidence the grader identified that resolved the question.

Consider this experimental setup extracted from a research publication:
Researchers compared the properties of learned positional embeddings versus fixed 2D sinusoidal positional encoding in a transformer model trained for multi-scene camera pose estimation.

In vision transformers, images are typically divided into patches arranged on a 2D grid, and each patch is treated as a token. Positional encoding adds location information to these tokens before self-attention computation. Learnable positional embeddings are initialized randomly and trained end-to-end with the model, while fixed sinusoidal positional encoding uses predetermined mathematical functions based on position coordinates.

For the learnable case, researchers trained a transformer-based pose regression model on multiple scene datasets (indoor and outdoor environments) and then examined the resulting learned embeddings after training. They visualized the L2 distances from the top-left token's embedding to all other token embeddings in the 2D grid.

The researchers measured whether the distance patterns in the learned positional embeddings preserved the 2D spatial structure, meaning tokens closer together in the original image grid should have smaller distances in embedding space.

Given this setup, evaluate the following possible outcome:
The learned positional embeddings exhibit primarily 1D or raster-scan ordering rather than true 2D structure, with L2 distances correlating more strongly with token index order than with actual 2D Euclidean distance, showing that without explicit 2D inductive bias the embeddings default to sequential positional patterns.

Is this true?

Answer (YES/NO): NO